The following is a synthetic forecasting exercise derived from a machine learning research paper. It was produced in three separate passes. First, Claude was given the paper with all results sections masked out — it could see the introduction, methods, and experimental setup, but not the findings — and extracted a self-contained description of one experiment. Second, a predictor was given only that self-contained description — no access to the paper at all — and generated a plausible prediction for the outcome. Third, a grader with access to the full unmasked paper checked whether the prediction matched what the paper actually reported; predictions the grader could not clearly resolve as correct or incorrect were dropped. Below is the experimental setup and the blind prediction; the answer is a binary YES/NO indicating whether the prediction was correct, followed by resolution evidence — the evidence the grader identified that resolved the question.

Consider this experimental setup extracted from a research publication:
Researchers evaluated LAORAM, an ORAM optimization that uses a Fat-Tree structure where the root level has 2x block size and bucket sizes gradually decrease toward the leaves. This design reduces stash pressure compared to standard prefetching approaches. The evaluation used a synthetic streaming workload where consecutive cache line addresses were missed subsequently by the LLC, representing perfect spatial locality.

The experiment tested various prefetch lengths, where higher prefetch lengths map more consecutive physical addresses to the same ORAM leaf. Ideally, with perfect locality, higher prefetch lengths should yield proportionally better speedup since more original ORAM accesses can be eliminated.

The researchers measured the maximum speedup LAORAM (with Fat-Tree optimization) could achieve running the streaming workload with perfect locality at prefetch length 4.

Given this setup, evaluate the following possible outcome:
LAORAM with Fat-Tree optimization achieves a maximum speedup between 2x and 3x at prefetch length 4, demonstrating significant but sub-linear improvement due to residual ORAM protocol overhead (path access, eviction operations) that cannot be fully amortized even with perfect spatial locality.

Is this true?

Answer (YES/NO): NO